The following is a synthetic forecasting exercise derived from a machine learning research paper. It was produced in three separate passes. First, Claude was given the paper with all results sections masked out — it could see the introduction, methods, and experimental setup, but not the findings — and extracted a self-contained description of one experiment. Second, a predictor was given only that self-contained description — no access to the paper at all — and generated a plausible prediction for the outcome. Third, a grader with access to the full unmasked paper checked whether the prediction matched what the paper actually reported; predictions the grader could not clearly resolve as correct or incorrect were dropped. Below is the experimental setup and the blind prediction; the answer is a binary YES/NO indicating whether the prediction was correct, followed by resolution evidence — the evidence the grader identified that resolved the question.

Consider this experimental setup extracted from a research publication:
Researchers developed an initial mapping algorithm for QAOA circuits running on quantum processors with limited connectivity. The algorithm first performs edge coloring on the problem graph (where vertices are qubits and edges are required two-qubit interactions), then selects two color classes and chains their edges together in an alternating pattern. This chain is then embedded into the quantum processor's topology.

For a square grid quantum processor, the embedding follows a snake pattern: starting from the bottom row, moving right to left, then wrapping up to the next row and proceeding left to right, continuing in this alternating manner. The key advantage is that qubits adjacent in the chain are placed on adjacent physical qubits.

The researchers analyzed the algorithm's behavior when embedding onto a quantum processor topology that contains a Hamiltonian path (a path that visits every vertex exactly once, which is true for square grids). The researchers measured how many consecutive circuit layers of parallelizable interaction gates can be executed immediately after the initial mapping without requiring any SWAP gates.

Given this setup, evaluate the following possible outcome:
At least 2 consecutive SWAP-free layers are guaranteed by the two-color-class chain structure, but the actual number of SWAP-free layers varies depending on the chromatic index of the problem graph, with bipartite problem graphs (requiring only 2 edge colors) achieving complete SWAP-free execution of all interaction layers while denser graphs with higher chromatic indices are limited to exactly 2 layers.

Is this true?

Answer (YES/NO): NO